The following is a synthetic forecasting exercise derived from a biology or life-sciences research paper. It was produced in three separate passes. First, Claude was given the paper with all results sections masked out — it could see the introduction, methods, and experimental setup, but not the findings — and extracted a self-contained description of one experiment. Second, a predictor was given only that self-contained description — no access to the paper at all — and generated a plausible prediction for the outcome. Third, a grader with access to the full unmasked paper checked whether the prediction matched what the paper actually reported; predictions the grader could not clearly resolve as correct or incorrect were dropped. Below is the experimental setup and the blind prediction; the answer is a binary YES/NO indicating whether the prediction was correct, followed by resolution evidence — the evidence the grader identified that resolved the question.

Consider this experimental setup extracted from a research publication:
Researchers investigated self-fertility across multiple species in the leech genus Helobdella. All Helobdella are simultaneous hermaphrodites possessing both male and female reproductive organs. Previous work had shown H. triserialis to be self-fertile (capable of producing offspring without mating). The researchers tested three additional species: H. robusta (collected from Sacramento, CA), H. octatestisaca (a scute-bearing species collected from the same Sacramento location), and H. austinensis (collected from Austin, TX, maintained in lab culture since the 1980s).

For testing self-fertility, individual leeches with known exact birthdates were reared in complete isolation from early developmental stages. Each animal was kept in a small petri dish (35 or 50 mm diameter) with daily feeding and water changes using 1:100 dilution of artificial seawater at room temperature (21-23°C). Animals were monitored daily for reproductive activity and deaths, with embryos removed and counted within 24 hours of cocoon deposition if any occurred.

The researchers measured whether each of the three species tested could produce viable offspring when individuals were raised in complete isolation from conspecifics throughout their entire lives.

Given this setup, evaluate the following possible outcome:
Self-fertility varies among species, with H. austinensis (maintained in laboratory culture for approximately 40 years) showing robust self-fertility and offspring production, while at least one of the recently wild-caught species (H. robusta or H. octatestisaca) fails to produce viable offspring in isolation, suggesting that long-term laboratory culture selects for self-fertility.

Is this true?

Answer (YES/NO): NO